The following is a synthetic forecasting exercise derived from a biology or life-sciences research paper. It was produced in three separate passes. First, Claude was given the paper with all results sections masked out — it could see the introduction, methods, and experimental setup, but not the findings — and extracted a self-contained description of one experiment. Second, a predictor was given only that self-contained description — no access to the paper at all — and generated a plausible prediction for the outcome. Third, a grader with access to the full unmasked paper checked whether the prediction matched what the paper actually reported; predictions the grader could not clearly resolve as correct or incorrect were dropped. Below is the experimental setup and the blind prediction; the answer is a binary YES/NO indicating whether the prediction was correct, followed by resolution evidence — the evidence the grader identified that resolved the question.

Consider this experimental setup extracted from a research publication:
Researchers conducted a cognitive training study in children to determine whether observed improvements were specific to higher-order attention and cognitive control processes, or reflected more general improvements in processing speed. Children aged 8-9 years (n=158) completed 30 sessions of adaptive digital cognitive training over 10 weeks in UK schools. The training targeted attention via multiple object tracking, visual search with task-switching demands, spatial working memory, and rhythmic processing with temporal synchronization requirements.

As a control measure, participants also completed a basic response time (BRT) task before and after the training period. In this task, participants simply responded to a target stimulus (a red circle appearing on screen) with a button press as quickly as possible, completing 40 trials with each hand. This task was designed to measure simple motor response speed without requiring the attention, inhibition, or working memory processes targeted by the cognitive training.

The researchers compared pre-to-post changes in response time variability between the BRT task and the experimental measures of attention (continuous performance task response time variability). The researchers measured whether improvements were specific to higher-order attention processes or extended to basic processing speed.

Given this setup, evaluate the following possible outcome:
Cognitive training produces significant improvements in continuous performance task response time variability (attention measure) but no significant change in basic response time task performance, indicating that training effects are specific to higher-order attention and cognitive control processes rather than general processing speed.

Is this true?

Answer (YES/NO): NO